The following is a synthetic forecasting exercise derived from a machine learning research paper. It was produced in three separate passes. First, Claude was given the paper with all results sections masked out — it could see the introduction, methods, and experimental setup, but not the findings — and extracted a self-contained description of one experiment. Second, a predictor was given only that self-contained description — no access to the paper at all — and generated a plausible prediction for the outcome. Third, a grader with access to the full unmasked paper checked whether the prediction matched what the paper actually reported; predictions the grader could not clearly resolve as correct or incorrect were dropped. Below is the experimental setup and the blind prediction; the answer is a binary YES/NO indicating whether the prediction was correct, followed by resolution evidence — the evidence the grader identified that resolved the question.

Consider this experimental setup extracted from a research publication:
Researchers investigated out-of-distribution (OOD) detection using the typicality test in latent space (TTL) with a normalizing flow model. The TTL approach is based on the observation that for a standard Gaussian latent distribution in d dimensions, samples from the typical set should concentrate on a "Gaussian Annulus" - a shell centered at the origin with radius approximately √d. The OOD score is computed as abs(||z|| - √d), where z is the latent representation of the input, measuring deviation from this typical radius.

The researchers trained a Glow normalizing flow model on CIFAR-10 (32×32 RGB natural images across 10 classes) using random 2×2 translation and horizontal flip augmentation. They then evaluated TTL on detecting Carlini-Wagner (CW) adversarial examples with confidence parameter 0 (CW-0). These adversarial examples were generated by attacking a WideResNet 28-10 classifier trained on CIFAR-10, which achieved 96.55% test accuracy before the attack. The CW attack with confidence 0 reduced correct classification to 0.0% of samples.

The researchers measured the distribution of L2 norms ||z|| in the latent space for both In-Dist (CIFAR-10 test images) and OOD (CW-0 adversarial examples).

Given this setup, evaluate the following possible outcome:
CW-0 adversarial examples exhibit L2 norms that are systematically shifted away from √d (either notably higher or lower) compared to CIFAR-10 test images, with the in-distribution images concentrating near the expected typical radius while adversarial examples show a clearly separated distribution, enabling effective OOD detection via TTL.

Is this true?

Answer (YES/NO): NO